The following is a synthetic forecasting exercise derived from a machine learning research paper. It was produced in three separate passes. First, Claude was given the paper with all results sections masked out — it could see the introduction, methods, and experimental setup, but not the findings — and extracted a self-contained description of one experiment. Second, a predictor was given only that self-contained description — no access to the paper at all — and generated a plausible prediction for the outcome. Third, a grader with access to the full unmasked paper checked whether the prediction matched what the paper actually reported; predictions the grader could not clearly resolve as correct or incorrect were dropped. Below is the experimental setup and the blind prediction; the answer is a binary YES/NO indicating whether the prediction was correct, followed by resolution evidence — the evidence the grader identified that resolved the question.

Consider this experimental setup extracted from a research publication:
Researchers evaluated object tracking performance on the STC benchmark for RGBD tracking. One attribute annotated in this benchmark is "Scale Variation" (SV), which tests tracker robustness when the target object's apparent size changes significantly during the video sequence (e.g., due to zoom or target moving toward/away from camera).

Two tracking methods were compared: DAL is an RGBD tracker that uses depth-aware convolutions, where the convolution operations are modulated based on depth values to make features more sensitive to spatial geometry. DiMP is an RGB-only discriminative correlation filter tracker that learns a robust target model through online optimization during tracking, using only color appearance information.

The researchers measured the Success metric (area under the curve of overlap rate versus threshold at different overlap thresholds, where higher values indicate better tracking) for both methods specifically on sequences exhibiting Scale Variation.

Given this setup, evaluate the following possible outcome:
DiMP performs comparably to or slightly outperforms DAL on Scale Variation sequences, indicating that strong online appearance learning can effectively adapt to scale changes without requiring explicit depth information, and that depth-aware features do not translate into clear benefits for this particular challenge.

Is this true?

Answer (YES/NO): NO